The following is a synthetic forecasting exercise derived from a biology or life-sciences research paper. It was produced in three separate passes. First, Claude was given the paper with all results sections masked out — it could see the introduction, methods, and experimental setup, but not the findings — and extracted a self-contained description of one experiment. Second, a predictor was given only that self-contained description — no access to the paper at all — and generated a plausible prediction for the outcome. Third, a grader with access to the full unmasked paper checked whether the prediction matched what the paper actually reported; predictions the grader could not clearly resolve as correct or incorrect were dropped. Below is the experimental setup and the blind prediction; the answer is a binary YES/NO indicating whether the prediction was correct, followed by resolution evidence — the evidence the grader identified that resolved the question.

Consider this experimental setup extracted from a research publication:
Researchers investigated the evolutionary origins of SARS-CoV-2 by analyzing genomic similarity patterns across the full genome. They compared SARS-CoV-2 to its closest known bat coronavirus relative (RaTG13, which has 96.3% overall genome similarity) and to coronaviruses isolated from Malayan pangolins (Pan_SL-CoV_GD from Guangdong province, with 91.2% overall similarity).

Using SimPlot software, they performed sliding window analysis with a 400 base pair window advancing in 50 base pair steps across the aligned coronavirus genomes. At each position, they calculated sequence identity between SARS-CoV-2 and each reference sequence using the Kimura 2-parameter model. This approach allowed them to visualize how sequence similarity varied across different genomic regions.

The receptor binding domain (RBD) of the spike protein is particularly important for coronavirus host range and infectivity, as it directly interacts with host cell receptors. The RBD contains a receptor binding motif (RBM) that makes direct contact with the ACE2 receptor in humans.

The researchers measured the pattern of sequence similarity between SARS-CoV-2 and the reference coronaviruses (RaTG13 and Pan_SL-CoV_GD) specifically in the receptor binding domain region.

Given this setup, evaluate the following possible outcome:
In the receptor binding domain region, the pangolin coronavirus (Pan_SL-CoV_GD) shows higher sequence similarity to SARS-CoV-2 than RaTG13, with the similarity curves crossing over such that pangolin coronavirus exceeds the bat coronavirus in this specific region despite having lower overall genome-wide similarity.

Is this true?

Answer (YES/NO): YES